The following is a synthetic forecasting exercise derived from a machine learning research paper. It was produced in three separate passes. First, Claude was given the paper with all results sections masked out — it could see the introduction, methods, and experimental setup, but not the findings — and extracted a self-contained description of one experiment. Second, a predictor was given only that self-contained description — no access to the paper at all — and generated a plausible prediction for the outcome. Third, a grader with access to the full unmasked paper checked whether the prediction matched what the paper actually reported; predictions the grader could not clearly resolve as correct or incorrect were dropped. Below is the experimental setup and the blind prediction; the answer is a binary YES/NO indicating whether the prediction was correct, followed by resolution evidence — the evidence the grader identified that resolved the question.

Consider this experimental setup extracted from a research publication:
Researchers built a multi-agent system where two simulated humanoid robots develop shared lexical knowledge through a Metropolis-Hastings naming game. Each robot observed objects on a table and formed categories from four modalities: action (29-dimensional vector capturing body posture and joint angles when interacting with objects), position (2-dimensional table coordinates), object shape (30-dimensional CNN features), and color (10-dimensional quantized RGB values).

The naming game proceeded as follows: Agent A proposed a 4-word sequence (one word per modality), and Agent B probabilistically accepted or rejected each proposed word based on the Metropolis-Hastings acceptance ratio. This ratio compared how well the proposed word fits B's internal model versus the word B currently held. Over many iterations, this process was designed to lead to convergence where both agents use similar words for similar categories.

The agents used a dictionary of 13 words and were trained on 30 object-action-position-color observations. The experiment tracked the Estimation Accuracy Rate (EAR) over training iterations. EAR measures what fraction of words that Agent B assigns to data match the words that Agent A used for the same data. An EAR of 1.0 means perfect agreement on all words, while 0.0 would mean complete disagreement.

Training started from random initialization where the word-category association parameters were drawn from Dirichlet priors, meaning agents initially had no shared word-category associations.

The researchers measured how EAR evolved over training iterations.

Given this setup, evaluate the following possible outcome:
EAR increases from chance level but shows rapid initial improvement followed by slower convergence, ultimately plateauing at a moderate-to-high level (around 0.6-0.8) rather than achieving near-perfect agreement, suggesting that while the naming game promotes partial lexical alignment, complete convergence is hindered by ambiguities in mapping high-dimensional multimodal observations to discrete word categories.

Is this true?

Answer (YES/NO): YES